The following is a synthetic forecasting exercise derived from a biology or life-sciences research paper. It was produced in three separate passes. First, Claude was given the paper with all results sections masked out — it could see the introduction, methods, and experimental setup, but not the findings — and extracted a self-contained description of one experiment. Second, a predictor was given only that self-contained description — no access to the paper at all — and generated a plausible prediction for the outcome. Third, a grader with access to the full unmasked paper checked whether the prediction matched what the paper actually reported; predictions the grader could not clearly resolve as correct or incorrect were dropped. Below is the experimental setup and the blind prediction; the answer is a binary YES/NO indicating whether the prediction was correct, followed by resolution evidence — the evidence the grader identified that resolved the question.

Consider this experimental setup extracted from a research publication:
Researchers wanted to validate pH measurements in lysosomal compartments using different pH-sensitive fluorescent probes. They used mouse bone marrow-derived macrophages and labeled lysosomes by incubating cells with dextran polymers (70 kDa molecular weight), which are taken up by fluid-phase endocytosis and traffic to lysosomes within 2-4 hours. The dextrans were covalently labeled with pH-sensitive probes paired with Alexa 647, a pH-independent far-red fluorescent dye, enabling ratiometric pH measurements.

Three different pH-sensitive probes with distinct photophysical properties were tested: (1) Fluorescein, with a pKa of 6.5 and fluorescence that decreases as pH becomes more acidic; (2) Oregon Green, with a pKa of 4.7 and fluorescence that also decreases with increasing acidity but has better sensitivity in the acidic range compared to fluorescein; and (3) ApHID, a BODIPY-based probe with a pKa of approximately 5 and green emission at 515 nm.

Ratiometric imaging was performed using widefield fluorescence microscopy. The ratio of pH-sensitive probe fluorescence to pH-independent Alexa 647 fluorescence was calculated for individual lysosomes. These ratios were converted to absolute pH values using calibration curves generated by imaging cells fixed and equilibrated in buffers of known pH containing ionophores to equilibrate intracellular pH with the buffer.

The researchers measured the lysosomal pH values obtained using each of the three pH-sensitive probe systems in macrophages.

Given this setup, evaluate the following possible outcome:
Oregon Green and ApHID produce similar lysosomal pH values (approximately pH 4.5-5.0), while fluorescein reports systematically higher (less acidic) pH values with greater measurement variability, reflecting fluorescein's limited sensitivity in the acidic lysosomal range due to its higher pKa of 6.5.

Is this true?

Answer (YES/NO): NO